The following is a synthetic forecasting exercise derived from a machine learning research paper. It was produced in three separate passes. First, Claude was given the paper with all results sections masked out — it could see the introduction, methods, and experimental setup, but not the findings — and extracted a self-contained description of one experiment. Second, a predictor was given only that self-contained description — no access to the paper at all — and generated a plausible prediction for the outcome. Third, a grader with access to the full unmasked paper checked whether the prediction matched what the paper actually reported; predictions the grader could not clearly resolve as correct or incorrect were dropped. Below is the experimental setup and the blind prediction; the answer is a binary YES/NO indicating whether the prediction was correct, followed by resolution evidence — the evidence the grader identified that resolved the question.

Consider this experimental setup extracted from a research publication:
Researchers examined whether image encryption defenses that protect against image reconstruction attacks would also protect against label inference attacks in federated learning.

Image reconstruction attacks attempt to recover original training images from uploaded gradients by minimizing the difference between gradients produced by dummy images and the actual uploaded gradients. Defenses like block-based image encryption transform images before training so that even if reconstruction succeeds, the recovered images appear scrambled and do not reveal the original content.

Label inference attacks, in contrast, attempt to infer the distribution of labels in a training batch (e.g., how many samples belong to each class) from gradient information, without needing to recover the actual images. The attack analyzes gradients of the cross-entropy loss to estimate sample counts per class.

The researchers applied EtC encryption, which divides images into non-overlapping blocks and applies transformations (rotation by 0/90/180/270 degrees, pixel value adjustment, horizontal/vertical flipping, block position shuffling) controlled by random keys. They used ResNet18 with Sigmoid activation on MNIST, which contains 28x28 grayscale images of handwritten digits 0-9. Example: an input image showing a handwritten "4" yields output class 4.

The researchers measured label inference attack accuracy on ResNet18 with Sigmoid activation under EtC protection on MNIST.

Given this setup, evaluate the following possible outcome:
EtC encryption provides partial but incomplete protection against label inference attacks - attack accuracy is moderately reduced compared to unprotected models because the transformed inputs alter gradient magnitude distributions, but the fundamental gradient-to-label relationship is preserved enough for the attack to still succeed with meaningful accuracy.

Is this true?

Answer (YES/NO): NO